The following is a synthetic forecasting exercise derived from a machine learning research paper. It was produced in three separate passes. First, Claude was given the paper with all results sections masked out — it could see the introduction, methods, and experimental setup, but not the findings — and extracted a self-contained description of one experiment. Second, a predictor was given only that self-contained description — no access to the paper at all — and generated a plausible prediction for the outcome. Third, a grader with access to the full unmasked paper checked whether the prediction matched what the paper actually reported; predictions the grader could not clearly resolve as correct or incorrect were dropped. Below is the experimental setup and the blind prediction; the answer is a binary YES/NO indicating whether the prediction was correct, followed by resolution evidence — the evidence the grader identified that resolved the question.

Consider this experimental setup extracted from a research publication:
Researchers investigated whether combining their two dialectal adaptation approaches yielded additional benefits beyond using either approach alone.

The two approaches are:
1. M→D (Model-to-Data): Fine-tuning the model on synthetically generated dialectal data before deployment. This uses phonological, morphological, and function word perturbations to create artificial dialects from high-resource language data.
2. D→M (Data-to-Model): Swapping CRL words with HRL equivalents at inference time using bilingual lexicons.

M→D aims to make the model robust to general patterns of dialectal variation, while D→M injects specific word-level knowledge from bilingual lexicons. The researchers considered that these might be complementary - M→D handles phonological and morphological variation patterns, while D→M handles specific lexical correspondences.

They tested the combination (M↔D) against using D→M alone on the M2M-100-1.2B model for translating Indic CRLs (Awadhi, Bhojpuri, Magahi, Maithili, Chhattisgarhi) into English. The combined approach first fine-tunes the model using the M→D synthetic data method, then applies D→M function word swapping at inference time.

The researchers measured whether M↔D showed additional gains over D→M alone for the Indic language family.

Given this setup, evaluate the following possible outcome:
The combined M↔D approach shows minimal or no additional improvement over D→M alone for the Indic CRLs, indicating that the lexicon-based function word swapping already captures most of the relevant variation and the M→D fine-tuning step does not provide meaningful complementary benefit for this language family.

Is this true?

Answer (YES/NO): NO